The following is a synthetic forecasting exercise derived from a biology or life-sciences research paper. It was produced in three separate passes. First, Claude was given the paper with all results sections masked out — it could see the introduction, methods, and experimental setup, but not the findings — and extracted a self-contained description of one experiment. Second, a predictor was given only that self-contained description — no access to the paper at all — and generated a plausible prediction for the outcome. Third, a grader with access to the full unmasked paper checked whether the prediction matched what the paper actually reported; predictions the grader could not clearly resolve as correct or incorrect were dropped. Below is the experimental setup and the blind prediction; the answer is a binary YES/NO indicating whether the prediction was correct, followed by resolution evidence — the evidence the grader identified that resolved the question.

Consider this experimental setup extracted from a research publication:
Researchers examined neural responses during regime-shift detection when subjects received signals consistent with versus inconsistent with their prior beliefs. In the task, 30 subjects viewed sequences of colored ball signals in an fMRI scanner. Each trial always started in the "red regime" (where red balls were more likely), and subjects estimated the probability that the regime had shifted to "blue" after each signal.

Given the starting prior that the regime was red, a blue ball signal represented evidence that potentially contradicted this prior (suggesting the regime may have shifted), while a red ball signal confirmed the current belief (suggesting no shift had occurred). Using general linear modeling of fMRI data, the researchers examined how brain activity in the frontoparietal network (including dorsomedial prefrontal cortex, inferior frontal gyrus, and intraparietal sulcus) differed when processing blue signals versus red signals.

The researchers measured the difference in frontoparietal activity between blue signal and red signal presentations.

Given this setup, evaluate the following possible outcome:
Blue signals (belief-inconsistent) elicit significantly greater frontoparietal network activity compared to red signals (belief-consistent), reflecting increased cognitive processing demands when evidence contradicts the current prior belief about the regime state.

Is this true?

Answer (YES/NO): YES